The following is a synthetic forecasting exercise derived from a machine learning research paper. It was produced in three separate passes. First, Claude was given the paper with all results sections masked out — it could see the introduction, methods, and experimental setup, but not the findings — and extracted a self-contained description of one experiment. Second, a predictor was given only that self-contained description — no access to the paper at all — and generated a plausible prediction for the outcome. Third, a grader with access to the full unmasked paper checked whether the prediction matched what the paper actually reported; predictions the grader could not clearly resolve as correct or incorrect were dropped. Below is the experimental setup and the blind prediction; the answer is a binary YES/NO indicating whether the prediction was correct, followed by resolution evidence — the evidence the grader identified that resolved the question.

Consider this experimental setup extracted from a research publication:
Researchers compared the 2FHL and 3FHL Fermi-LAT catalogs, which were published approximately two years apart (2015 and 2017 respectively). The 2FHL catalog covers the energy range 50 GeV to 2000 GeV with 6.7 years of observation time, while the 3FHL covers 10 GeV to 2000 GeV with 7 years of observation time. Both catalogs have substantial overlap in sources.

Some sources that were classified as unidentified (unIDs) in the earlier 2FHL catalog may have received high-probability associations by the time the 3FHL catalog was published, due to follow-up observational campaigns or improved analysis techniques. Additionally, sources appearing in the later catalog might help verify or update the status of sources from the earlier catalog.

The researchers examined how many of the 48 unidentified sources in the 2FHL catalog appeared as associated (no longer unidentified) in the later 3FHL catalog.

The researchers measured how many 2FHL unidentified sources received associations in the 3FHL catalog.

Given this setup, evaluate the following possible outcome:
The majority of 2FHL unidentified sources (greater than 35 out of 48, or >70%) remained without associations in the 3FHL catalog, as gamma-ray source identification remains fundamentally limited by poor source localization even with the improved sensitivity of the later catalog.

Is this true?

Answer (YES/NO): NO